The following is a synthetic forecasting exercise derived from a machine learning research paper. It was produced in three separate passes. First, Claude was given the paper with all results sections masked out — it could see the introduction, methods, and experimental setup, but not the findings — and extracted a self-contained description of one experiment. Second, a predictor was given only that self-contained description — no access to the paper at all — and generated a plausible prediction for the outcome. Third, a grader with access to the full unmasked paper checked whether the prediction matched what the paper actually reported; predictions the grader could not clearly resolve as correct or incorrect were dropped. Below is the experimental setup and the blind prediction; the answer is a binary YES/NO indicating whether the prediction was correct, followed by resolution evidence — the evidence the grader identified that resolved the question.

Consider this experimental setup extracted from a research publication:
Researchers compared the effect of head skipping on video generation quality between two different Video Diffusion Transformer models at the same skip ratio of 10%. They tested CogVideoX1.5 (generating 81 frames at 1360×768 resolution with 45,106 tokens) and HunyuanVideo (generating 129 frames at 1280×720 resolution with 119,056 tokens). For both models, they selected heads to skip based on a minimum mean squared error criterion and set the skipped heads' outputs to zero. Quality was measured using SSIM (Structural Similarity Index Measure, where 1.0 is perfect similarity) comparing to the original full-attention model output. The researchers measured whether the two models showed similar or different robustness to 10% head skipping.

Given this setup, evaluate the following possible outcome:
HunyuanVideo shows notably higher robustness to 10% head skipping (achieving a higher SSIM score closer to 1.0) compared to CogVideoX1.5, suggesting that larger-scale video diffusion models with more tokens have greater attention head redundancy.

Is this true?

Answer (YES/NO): NO